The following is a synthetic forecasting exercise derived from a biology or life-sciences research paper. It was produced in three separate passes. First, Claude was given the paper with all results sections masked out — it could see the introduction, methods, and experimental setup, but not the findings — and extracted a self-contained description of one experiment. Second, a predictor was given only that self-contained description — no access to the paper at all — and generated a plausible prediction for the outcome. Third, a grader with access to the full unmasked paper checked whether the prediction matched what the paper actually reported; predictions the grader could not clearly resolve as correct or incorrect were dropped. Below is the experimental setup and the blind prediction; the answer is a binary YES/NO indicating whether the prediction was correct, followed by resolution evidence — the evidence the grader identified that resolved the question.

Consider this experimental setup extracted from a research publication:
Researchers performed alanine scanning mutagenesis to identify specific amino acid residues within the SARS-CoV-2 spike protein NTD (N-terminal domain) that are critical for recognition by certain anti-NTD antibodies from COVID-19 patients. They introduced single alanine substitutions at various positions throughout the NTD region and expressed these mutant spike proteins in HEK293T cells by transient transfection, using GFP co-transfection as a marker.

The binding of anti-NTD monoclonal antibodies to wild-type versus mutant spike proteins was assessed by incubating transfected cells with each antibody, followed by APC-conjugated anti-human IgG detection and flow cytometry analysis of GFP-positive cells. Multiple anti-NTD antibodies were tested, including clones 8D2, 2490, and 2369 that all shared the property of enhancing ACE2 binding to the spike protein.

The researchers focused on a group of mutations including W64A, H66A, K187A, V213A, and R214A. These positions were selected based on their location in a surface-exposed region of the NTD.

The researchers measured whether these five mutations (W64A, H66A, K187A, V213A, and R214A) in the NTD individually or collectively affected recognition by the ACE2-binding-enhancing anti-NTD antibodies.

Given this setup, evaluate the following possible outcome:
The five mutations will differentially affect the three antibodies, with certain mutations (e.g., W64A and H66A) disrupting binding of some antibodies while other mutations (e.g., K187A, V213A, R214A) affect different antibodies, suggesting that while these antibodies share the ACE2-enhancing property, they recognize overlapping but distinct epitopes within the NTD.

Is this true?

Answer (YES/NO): NO